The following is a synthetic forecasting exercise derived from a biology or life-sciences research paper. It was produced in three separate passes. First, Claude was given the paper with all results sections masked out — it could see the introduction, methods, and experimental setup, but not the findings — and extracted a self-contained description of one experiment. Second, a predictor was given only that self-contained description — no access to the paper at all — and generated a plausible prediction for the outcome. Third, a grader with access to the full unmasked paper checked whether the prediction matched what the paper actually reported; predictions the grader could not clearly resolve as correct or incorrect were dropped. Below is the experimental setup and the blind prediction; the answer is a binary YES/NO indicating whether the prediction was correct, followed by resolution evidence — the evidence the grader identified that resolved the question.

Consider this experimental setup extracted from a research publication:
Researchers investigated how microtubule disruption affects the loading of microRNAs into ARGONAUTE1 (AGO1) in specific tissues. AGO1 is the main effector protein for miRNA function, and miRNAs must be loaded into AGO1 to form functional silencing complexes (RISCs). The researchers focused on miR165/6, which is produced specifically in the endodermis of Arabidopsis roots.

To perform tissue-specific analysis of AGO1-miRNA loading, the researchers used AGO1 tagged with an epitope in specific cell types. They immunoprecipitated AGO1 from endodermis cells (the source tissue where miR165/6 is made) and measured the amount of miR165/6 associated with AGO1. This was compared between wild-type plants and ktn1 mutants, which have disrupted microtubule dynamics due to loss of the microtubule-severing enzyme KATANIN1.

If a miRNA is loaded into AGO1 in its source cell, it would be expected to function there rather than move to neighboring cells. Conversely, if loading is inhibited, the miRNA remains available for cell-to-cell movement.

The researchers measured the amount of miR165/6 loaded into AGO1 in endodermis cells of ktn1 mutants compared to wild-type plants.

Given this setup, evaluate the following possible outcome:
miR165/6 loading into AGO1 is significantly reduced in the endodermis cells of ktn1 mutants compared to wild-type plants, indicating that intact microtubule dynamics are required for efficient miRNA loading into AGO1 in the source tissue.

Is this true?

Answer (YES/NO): NO